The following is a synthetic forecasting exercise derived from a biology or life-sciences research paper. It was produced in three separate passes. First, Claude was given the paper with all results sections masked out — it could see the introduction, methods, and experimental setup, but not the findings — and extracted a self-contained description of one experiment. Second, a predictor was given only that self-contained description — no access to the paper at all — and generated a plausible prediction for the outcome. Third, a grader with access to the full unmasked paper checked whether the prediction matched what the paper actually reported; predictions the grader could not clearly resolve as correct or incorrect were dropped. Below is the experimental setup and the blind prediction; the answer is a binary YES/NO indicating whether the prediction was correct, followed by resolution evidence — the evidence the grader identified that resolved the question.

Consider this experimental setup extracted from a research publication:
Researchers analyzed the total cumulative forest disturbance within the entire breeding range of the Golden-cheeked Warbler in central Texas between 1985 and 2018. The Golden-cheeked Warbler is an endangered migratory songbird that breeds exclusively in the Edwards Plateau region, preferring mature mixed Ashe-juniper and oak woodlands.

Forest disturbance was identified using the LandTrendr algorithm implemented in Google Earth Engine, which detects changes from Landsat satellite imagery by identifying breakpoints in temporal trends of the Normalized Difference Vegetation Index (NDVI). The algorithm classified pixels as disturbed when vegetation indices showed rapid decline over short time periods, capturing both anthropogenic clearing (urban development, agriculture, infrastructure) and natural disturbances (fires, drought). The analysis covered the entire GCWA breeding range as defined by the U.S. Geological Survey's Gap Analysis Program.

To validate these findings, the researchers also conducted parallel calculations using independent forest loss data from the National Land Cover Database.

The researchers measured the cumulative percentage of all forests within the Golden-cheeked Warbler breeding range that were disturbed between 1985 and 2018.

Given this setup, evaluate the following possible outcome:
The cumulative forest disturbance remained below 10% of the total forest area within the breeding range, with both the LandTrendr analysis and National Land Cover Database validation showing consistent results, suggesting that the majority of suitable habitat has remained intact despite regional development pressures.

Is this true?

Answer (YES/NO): NO